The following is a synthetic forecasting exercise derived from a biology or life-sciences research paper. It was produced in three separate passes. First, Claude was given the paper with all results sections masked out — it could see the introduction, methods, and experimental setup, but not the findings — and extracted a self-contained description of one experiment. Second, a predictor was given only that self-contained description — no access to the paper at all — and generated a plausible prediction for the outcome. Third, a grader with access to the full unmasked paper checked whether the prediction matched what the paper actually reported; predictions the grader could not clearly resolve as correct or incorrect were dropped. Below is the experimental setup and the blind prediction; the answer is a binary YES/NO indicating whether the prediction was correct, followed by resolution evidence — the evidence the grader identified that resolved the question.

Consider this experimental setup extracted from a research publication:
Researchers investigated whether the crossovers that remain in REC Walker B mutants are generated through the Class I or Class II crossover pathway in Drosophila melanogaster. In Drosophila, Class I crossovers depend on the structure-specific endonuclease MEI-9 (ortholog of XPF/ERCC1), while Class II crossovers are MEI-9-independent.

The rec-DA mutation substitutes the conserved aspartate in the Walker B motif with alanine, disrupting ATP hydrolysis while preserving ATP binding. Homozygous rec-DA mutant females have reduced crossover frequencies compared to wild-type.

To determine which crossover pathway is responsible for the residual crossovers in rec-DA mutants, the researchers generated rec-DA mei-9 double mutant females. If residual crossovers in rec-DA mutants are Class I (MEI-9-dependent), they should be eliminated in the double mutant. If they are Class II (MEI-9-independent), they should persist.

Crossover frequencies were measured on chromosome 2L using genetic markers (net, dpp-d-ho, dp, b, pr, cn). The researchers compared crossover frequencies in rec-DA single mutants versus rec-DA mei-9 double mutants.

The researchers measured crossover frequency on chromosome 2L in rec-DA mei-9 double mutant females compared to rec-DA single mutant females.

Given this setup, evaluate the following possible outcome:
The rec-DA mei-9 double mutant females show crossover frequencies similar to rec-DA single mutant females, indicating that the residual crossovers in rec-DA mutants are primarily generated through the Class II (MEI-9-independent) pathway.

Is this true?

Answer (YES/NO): YES